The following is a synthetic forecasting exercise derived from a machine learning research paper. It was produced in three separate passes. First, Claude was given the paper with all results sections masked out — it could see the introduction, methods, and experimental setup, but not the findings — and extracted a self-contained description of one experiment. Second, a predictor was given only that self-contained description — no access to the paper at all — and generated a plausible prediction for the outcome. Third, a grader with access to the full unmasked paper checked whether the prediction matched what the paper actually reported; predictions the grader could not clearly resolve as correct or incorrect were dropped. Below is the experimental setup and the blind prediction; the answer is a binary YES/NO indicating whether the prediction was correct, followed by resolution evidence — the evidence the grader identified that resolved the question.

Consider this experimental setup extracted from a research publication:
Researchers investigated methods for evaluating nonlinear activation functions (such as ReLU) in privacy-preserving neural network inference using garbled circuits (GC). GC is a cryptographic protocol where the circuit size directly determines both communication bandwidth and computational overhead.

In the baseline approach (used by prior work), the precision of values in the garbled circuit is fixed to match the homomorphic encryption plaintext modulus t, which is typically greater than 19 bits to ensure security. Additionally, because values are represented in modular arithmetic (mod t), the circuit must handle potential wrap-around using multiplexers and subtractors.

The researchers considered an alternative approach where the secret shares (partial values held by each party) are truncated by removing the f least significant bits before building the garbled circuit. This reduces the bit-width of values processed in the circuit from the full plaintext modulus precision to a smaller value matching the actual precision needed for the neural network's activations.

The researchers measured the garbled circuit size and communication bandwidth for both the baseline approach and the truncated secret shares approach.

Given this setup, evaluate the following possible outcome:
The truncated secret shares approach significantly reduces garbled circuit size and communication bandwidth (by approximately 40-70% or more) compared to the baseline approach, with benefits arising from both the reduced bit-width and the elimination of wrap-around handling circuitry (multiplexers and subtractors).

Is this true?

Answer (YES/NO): YES